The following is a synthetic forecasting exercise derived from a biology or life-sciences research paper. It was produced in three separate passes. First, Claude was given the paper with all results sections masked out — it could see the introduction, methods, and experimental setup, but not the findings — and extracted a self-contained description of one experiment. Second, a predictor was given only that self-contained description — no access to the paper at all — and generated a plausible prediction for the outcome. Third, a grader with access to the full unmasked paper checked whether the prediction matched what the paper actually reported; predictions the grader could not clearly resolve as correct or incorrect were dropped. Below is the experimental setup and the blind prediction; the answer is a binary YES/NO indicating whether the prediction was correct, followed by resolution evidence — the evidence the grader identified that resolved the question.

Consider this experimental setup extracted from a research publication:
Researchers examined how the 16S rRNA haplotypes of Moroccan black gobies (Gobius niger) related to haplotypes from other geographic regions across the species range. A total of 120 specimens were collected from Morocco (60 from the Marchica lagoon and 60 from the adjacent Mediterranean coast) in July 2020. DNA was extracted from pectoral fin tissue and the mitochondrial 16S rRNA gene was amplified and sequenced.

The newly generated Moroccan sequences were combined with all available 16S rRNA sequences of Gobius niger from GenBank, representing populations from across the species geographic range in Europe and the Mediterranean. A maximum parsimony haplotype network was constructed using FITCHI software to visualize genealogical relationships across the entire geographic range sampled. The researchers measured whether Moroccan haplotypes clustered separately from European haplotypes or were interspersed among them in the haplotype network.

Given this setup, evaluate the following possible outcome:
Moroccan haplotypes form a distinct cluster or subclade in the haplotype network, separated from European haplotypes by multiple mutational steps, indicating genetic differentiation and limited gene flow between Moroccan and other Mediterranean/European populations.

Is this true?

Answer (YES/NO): NO